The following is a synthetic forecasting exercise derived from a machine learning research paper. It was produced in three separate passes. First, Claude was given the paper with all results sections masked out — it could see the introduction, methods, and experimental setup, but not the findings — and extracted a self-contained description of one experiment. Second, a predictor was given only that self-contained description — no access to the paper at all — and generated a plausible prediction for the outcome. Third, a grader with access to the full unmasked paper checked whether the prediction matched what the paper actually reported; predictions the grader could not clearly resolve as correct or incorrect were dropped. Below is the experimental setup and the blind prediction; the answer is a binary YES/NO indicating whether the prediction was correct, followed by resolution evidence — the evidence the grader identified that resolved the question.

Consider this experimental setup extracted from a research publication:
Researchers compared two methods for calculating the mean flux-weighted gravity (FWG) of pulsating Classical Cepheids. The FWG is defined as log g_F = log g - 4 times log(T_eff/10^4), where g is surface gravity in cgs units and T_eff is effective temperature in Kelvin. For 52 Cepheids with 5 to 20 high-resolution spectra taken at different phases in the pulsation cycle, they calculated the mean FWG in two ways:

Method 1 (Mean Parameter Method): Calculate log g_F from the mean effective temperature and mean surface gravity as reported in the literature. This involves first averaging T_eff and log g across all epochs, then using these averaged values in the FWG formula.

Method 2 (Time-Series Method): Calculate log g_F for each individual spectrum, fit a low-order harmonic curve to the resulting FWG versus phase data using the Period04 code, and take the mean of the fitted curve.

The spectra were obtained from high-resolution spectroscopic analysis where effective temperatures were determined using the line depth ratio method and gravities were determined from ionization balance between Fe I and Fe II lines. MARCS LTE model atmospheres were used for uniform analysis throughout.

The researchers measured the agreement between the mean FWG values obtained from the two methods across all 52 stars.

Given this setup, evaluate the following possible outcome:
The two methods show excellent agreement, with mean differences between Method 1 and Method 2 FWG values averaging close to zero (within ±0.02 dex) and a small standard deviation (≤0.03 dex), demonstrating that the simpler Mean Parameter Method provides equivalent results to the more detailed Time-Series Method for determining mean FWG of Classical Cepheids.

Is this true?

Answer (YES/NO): NO